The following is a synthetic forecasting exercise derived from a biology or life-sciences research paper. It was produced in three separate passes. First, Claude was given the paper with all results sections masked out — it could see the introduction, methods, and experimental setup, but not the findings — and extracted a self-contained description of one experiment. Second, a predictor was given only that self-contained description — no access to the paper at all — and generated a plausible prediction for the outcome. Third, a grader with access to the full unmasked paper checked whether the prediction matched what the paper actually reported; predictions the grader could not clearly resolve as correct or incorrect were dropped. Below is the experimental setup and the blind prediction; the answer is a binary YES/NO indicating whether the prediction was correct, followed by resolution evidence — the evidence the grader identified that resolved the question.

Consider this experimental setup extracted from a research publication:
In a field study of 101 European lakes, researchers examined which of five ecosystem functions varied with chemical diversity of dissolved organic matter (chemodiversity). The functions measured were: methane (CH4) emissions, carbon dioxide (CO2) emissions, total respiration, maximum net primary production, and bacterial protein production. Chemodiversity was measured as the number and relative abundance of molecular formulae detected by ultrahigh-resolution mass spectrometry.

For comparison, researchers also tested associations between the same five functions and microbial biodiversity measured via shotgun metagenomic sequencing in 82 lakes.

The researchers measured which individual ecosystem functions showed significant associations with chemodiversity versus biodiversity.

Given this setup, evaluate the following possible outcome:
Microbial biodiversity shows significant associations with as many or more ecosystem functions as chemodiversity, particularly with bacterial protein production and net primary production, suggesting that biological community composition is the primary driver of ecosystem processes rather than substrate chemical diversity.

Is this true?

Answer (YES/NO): NO